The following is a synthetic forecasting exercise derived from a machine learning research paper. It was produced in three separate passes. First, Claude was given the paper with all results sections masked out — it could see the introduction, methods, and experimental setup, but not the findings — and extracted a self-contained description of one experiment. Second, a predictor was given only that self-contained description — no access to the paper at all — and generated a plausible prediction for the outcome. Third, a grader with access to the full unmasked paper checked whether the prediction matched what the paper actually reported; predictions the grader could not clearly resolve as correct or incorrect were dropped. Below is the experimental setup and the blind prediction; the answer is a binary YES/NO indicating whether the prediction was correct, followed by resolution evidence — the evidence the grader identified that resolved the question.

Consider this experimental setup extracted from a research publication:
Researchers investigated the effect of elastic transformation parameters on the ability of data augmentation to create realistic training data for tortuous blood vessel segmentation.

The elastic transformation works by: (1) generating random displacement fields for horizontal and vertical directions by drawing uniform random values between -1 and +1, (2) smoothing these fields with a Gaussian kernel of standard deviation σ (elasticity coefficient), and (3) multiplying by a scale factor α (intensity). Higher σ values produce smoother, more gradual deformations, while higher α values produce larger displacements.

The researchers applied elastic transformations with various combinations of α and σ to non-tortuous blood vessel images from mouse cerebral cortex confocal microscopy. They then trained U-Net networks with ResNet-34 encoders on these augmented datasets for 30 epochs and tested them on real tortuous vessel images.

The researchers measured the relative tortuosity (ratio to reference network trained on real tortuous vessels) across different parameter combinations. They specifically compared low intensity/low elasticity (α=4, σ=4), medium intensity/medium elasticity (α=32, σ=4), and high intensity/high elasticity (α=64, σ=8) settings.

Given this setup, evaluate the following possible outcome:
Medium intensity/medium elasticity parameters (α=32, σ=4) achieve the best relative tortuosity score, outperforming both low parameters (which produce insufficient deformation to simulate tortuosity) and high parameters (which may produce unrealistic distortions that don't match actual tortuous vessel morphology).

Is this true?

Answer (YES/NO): NO